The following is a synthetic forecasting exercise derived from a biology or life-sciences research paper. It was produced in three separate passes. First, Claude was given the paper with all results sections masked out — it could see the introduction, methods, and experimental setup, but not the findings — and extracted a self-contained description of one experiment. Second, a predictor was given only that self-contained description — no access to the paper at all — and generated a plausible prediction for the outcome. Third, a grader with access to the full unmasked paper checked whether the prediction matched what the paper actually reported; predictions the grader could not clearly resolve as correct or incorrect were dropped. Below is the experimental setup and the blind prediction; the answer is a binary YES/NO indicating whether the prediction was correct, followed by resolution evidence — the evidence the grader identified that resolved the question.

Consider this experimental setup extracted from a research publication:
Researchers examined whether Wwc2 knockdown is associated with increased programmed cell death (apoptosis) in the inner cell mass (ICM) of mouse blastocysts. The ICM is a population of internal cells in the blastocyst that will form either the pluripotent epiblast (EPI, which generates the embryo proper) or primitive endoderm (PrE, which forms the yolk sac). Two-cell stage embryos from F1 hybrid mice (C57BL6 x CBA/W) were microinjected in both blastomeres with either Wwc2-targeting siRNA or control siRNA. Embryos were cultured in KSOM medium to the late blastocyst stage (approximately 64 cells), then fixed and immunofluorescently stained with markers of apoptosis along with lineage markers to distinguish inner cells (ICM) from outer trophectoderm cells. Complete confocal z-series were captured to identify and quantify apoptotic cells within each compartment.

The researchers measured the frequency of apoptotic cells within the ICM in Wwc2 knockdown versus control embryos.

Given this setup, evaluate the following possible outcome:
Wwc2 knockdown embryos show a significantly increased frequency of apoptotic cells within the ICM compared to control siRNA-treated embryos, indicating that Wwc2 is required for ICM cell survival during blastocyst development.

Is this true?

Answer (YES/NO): YES